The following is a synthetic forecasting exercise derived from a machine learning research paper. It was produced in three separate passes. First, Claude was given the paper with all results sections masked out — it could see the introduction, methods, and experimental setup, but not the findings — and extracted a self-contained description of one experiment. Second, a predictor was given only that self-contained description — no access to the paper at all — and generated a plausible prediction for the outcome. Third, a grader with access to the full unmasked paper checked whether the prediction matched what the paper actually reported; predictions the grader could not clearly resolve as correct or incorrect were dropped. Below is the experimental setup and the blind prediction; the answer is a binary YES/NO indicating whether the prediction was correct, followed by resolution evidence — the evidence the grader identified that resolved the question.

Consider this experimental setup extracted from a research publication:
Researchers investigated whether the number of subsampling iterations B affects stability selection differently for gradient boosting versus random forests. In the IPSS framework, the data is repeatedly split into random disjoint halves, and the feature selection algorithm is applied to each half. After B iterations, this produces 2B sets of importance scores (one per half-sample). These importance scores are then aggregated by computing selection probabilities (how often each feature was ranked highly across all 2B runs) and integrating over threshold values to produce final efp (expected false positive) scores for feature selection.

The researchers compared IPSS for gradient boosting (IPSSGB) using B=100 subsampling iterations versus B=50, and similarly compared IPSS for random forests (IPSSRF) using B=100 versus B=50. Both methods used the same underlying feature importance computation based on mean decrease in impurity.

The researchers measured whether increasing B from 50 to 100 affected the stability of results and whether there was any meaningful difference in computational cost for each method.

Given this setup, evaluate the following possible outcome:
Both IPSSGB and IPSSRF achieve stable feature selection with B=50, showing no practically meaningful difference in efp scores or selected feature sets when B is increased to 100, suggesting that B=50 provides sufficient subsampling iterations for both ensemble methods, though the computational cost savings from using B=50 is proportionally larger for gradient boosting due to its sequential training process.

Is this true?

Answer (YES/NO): NO